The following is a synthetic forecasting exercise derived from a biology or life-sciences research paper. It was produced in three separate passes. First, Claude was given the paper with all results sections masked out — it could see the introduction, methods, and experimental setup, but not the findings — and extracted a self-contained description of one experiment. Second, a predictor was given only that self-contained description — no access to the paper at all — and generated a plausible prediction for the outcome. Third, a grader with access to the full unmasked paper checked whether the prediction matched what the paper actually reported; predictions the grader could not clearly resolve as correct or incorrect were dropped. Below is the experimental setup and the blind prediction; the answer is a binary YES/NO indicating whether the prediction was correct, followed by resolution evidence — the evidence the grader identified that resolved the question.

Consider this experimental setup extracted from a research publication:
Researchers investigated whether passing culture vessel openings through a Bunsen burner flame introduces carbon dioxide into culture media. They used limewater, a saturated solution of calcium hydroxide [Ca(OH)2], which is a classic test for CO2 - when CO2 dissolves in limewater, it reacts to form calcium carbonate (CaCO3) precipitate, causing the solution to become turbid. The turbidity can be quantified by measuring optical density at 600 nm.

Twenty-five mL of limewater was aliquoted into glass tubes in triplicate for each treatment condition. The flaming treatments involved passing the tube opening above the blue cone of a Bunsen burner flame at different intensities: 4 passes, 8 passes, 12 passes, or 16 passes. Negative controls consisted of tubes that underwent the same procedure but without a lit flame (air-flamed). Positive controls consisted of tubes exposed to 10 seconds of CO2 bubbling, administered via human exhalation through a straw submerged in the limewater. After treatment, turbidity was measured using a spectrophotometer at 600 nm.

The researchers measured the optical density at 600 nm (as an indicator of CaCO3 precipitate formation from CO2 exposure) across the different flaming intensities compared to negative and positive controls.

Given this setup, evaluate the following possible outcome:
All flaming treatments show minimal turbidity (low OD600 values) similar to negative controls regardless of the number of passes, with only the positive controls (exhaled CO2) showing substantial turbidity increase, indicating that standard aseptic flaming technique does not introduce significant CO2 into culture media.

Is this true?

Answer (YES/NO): NO